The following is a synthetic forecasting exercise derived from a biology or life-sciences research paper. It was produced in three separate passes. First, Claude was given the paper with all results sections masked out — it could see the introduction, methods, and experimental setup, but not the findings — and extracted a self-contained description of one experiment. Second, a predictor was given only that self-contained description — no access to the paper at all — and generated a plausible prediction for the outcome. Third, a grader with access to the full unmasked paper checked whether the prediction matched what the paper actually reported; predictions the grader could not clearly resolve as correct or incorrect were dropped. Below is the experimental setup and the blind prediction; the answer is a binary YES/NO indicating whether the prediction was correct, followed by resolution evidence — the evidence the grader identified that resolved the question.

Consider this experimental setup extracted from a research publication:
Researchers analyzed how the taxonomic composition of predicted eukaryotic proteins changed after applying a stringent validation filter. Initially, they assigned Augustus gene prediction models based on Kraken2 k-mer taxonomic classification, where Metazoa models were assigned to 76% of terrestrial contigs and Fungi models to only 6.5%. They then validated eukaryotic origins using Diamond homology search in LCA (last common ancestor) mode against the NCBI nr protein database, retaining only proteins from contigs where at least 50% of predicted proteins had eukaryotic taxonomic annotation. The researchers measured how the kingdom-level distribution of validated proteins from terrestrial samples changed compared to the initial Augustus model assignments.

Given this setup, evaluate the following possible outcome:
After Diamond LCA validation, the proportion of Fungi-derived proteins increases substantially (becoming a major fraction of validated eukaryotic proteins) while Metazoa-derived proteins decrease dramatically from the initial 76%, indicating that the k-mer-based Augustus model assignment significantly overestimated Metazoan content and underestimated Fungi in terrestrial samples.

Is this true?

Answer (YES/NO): YES